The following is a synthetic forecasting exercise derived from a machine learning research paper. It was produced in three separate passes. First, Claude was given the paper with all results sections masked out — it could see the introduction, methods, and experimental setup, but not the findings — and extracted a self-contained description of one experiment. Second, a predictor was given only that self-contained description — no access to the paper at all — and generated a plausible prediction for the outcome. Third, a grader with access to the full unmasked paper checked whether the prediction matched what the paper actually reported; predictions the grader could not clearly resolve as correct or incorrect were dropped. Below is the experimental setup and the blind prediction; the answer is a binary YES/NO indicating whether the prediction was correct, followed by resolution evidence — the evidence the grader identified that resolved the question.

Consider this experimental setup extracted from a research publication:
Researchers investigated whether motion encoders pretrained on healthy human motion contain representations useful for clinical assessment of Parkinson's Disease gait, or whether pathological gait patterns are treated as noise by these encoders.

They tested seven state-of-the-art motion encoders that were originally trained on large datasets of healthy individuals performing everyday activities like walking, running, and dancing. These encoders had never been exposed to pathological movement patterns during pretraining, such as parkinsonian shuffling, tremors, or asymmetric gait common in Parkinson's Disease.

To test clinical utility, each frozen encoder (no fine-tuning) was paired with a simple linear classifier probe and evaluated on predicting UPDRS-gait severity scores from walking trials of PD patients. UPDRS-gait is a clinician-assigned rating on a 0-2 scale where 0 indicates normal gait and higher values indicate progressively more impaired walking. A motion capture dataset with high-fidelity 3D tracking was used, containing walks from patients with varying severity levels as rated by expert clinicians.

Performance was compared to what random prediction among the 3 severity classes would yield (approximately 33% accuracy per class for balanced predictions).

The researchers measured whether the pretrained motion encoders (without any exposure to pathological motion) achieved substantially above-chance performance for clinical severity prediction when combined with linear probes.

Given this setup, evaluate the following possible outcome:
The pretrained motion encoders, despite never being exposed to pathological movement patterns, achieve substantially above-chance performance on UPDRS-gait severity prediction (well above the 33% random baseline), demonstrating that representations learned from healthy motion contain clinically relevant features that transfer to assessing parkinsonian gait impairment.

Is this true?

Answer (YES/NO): YES